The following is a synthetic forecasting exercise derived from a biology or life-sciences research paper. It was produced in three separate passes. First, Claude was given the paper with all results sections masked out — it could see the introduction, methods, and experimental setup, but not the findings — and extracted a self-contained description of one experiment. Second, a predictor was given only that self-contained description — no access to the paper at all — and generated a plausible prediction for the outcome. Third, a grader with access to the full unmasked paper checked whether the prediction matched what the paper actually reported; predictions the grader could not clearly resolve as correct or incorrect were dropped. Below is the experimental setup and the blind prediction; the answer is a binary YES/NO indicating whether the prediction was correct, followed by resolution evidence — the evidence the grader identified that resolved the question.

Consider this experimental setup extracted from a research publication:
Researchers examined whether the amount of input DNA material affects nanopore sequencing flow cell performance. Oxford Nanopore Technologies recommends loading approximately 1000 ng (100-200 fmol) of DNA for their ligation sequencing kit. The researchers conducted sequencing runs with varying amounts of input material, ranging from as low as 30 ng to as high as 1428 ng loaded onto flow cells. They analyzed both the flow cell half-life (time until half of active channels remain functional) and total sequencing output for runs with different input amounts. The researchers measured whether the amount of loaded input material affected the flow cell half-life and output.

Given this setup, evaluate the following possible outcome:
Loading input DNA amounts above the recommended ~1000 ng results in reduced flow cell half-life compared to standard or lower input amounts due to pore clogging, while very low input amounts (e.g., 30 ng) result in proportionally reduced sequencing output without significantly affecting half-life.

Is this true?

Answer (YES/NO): NO